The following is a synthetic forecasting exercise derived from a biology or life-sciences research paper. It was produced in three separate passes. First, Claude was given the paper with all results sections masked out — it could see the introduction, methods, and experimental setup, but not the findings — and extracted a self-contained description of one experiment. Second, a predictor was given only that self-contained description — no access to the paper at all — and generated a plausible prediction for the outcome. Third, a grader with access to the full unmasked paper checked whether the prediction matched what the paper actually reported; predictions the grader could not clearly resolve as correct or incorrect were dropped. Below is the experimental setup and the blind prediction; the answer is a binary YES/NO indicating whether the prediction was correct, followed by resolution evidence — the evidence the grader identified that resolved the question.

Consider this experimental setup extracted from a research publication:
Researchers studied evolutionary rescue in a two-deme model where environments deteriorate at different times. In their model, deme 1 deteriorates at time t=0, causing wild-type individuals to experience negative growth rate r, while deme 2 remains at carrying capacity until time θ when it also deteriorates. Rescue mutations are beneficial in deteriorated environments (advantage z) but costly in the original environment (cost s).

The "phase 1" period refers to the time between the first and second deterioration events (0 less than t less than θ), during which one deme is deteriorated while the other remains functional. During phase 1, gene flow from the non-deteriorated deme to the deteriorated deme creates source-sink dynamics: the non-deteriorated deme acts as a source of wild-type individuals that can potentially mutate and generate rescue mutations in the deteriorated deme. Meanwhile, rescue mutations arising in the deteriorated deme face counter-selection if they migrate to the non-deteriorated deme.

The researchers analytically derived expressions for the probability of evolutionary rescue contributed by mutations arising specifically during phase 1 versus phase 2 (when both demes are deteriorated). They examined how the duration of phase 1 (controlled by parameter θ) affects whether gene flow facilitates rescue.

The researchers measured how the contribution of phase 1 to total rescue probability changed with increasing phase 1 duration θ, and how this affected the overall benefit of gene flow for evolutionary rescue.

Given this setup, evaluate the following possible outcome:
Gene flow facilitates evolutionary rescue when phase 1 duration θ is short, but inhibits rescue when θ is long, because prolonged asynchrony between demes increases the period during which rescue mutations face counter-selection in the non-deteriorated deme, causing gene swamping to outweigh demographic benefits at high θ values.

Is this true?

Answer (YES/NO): NO